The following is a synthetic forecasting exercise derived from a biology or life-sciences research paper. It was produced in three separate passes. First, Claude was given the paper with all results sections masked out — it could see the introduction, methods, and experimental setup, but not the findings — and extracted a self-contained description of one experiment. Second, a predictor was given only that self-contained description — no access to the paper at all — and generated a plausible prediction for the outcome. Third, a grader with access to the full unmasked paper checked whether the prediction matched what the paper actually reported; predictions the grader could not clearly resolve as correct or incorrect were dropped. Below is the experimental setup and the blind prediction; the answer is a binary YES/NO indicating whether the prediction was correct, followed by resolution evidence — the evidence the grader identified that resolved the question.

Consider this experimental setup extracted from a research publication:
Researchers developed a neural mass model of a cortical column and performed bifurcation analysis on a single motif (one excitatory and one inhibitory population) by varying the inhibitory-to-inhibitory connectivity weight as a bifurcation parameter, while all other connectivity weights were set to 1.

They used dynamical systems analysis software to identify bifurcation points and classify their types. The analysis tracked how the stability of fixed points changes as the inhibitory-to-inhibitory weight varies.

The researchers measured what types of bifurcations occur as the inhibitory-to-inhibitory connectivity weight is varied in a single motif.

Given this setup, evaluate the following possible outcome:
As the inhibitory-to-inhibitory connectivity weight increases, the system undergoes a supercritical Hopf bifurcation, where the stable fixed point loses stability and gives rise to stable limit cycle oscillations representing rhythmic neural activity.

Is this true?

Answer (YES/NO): NO